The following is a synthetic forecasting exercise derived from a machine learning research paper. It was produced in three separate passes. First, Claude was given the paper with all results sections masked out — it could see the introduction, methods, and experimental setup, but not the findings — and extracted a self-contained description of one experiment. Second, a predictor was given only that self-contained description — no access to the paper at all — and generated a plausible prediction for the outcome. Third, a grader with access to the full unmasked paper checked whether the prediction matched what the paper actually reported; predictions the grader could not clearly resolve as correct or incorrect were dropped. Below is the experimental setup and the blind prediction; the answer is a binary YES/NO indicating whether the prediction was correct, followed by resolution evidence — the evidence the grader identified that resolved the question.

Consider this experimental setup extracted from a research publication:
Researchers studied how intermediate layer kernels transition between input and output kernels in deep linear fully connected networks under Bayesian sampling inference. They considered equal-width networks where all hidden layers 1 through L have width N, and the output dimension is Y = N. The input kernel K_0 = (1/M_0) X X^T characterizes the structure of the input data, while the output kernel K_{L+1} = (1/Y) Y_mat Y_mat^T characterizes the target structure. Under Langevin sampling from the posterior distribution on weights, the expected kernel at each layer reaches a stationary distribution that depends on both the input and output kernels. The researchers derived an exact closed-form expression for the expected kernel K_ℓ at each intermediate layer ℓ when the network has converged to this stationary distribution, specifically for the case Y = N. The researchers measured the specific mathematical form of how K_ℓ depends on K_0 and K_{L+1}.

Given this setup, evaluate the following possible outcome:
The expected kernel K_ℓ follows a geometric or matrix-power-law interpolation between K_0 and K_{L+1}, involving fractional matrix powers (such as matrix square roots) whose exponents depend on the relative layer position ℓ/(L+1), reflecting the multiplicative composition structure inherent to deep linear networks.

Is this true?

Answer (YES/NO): YES